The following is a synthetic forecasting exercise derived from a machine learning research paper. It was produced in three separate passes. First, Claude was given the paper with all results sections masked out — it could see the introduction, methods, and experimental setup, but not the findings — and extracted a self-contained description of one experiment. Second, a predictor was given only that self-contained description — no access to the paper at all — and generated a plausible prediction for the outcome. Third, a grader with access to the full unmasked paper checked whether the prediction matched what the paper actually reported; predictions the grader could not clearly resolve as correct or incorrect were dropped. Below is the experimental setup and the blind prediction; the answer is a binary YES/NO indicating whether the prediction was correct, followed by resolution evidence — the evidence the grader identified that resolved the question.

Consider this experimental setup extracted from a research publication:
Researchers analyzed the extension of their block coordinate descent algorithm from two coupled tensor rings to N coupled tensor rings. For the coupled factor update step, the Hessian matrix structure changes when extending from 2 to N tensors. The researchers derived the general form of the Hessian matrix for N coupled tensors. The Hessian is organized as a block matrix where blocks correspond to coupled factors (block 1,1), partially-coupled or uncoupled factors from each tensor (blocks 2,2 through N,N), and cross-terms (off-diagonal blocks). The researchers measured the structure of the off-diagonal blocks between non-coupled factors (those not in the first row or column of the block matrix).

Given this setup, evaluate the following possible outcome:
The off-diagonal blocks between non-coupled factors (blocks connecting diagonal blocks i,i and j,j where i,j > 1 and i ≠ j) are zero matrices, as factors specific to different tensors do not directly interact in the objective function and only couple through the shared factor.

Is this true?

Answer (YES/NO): YES